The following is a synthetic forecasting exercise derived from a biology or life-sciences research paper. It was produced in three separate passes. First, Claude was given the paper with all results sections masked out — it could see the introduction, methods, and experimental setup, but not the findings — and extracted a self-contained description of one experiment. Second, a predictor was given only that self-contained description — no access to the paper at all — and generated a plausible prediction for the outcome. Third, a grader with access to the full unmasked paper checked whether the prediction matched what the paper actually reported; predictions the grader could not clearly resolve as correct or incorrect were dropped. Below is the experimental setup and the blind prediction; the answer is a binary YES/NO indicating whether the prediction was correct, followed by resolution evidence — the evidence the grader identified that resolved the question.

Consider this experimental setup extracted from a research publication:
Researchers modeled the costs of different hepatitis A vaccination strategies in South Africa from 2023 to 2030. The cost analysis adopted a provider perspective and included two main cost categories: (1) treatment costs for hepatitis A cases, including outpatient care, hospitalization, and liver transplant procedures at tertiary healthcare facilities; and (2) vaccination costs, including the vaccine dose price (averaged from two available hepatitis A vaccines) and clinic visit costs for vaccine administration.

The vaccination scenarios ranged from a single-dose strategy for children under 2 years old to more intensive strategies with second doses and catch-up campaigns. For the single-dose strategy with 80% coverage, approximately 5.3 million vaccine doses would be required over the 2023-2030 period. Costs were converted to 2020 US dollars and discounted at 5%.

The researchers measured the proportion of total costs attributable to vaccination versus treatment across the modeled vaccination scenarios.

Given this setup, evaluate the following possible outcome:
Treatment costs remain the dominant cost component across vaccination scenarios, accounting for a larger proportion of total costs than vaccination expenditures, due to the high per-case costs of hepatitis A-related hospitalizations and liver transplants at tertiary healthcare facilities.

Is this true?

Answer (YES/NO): YES